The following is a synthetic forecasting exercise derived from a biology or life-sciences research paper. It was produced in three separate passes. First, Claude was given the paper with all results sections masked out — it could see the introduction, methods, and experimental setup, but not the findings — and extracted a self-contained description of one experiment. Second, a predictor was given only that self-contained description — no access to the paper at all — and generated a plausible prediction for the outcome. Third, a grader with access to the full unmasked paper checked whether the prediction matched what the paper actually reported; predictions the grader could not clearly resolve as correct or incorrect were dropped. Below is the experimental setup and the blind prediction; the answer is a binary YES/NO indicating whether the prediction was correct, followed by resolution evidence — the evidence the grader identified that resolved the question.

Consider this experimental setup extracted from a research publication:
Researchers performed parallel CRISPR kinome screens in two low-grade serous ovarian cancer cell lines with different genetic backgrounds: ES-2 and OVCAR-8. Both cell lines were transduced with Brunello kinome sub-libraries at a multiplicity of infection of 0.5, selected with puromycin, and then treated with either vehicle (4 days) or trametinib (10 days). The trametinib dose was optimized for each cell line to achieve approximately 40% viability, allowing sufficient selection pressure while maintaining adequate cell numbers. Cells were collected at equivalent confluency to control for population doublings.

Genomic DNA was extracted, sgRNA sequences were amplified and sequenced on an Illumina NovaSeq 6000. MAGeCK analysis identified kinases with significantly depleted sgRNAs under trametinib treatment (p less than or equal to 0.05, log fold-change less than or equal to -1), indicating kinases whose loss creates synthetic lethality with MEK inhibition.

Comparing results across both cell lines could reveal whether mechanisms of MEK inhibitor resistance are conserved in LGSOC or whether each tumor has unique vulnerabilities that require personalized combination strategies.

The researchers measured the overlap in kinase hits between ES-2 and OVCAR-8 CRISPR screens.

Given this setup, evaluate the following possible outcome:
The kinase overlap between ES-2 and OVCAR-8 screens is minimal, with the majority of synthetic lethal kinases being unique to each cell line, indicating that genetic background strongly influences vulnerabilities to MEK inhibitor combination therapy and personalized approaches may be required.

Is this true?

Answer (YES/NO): NO